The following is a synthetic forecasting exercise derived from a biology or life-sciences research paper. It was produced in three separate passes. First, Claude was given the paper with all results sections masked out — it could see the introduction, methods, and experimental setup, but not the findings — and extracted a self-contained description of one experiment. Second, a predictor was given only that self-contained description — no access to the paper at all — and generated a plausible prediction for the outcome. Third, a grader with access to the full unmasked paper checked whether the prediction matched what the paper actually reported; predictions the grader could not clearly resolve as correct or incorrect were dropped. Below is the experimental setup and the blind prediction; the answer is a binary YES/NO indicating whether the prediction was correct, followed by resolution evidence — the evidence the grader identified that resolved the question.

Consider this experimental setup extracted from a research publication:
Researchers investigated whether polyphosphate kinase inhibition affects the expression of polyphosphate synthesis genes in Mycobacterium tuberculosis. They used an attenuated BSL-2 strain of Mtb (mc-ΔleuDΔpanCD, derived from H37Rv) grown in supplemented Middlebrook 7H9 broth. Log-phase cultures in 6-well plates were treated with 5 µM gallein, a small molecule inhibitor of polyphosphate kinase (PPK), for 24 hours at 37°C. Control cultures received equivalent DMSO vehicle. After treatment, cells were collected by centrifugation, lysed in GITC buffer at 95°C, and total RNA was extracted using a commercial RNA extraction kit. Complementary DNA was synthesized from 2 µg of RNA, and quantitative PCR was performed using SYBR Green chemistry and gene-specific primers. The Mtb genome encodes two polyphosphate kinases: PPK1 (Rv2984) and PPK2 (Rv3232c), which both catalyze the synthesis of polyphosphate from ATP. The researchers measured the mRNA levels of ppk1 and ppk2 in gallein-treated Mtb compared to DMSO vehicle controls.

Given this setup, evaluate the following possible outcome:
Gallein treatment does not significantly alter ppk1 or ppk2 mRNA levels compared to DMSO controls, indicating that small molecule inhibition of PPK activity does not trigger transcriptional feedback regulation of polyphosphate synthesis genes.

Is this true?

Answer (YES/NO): YES